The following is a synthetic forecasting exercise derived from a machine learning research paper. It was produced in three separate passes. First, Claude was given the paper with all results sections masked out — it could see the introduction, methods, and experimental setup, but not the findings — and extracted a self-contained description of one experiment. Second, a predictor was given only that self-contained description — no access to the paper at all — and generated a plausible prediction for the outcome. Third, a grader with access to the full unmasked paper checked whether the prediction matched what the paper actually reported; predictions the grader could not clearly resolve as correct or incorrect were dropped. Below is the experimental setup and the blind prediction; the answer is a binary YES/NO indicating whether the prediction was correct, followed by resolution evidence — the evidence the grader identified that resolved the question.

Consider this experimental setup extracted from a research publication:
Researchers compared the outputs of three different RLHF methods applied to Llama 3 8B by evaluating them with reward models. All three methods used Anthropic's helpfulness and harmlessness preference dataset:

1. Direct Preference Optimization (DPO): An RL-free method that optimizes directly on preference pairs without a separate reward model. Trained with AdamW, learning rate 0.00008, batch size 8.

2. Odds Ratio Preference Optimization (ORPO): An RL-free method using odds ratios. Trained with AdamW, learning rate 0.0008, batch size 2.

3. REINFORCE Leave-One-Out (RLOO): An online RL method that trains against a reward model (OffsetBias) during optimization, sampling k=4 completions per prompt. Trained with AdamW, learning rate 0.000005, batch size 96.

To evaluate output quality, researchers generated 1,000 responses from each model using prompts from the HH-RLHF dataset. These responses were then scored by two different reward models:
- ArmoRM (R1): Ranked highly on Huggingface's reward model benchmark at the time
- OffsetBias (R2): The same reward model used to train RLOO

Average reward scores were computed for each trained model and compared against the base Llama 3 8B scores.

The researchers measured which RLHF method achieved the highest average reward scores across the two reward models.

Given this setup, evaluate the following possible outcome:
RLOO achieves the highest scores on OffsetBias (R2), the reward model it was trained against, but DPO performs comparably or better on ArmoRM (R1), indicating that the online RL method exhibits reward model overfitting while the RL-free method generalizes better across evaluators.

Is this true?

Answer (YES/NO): NO